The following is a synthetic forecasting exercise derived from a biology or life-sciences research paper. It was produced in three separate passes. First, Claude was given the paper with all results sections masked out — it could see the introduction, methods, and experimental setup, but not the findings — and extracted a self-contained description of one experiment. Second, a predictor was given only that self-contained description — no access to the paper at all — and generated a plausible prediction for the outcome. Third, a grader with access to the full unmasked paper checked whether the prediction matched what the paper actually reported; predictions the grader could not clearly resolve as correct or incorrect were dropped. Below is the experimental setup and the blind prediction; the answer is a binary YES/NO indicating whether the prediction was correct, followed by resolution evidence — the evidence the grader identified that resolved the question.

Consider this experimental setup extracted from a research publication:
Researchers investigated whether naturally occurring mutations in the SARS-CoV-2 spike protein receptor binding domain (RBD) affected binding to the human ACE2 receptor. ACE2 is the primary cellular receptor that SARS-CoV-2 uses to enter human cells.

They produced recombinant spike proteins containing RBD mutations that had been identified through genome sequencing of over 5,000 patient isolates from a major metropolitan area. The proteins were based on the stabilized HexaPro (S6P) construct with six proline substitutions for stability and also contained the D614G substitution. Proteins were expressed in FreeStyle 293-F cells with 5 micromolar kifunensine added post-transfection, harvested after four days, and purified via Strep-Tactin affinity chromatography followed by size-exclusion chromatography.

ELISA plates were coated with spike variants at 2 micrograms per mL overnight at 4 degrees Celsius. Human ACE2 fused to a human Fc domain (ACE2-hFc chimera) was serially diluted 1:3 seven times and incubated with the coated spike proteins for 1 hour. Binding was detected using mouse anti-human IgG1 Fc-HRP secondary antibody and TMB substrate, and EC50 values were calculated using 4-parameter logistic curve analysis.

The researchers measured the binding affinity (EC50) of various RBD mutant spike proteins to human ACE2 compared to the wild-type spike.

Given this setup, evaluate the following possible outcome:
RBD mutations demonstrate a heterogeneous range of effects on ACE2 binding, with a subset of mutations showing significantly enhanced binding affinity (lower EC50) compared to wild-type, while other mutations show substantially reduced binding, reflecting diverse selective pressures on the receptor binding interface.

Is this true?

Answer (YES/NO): NO